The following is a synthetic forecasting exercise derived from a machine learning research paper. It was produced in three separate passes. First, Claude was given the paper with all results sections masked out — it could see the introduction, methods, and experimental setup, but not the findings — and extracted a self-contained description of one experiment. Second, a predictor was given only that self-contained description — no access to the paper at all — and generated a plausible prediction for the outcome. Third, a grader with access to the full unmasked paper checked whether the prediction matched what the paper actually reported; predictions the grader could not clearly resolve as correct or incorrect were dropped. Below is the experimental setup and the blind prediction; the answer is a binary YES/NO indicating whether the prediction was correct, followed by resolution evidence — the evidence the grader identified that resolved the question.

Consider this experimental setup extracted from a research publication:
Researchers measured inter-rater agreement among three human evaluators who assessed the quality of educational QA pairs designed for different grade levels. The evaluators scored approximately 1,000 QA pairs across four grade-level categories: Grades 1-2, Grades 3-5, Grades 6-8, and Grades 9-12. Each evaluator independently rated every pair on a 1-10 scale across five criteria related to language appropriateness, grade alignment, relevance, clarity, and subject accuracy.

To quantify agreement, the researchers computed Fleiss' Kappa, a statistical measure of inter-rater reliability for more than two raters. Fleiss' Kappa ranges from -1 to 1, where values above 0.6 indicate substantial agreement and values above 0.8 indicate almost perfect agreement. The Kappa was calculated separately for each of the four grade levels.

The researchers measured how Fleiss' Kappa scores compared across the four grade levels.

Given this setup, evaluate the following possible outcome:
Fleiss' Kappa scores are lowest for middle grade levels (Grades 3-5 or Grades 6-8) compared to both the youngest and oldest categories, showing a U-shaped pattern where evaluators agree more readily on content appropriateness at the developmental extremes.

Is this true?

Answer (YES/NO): NO